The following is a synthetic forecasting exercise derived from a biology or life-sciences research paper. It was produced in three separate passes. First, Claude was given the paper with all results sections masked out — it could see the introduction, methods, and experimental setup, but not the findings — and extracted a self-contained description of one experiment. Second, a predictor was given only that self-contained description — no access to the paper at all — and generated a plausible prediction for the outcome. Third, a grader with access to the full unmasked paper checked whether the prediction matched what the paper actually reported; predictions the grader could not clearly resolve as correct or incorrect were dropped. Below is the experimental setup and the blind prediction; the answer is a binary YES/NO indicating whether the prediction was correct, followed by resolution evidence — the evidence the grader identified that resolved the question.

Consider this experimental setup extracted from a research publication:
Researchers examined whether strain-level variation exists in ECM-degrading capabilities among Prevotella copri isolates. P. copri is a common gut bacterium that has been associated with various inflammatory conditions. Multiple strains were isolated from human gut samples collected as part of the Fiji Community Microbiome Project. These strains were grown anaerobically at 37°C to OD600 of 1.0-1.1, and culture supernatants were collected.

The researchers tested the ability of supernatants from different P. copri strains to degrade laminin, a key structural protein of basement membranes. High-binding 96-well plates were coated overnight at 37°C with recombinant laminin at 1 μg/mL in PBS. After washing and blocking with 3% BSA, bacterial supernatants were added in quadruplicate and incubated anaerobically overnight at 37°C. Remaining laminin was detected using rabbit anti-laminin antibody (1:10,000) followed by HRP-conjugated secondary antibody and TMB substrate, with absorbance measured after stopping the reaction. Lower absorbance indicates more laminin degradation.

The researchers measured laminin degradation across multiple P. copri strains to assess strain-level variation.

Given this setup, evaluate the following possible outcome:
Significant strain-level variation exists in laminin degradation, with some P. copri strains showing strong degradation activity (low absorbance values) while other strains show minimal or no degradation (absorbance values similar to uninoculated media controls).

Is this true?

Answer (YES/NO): YES